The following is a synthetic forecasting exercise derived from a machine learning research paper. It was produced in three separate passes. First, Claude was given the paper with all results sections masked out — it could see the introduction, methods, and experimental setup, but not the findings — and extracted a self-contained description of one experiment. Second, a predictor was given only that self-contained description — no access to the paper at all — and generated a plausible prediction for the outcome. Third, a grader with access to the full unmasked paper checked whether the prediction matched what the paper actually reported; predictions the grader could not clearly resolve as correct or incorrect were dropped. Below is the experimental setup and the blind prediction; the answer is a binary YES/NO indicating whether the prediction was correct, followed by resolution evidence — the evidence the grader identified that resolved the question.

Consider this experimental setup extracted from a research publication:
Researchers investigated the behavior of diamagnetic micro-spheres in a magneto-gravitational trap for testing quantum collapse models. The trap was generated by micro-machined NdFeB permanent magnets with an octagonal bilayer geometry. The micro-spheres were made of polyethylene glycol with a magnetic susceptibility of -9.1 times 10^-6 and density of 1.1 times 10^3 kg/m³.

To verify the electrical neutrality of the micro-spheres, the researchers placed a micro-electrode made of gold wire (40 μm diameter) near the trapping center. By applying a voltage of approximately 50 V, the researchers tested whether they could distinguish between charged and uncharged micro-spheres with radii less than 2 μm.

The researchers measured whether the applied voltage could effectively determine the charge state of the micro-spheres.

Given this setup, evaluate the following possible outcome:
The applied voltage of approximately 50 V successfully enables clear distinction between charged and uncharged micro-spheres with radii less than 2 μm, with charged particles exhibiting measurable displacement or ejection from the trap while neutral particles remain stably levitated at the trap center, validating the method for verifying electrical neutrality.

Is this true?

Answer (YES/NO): YES